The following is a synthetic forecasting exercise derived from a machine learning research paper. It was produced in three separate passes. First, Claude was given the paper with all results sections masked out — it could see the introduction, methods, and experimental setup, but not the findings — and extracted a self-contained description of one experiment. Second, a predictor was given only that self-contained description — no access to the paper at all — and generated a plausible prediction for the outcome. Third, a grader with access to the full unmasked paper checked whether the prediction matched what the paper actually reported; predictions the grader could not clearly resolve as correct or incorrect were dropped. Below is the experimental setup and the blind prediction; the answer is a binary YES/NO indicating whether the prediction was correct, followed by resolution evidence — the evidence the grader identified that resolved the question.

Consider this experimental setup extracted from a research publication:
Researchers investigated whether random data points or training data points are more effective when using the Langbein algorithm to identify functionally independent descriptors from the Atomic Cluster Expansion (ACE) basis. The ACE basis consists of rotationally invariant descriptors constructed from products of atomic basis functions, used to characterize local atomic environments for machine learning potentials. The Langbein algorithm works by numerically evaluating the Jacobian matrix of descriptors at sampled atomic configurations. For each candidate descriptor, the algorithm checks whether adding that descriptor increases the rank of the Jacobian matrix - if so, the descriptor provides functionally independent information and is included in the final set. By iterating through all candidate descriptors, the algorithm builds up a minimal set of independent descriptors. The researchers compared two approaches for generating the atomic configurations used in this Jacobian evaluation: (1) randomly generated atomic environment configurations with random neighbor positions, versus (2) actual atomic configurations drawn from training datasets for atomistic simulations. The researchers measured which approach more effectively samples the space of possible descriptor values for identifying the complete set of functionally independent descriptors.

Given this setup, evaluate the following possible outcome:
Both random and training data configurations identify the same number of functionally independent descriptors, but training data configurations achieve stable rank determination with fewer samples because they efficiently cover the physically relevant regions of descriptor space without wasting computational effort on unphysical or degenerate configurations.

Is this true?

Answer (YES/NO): NO